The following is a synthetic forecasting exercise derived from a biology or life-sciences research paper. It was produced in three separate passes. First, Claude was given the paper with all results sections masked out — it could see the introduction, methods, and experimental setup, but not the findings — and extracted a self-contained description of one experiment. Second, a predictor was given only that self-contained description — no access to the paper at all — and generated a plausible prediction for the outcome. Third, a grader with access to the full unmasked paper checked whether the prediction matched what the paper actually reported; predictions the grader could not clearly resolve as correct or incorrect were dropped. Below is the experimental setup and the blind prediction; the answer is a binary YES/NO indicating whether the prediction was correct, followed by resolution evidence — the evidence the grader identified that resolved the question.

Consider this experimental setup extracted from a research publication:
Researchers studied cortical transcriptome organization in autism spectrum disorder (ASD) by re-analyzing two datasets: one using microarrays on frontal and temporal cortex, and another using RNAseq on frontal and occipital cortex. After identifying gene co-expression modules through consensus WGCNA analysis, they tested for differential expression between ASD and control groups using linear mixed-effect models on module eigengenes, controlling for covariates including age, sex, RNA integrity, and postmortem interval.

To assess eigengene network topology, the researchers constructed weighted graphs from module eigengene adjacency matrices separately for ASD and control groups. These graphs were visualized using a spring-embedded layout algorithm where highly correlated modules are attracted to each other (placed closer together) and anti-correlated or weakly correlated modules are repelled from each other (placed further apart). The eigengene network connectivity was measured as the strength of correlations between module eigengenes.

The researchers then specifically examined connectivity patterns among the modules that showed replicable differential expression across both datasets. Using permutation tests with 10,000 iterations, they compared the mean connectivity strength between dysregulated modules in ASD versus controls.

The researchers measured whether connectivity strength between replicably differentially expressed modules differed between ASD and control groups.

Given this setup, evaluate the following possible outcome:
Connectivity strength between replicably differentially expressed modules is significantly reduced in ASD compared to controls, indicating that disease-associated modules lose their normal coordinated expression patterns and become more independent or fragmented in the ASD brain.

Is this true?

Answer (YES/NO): NO